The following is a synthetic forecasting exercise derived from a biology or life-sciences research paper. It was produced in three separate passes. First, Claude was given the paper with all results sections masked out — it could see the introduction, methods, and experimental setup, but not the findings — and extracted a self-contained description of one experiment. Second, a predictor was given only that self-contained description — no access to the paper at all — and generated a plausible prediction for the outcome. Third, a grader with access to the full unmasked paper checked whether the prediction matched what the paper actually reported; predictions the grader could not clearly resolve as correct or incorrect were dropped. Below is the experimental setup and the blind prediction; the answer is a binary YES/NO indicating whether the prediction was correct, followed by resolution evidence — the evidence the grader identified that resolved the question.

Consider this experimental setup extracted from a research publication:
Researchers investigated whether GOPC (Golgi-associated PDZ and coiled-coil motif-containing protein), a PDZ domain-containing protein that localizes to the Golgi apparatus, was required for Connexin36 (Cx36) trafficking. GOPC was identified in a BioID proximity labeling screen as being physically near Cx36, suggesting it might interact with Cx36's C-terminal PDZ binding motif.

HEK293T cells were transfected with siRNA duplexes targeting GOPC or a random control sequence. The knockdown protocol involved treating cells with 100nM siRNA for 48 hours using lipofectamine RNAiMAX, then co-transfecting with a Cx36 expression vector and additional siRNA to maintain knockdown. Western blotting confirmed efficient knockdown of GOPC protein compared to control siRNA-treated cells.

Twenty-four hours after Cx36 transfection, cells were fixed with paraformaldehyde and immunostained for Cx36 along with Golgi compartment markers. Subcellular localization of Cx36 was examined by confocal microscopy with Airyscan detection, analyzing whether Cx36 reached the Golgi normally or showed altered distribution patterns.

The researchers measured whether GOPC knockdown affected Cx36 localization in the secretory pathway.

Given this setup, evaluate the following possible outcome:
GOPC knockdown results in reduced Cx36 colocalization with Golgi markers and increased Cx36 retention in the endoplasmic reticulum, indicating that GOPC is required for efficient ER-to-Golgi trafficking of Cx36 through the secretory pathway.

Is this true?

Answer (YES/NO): NO